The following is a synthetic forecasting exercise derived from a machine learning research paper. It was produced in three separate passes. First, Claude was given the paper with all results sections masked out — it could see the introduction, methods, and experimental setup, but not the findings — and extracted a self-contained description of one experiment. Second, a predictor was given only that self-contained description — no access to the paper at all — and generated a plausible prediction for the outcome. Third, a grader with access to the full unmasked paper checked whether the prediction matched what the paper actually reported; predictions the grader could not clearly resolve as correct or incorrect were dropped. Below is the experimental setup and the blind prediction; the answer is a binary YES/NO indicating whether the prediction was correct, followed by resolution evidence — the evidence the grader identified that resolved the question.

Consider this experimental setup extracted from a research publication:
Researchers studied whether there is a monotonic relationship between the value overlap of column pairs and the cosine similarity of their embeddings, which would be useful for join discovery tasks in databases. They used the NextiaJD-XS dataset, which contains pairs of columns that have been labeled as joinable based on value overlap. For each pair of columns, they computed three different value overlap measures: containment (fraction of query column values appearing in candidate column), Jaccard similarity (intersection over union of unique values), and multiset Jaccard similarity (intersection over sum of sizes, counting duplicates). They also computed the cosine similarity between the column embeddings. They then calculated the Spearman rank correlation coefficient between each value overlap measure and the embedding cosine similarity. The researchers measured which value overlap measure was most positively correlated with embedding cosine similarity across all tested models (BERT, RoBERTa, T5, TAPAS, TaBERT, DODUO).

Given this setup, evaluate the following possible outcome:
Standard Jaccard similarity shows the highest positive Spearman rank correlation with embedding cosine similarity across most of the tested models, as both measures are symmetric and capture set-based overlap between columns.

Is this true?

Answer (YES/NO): NO